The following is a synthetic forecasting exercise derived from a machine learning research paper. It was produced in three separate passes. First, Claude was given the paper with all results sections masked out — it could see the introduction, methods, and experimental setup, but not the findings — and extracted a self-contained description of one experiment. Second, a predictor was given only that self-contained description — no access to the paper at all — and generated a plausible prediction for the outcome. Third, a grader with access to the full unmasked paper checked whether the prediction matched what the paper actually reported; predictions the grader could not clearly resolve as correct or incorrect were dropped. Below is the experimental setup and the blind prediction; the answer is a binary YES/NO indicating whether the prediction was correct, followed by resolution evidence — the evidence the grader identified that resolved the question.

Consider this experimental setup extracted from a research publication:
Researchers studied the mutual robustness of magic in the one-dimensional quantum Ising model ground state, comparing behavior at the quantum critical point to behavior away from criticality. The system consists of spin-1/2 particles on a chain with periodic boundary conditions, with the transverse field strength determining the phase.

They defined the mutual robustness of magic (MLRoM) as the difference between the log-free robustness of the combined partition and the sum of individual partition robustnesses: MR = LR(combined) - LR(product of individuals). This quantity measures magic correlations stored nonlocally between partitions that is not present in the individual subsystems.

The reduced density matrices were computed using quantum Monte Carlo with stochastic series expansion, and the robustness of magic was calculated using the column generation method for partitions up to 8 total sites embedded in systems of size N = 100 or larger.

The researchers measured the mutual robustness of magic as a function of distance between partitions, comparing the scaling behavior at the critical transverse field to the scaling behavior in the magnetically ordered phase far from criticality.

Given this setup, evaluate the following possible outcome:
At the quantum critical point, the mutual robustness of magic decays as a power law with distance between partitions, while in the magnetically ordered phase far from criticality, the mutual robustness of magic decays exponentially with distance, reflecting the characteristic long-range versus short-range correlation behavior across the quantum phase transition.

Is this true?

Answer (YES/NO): YES